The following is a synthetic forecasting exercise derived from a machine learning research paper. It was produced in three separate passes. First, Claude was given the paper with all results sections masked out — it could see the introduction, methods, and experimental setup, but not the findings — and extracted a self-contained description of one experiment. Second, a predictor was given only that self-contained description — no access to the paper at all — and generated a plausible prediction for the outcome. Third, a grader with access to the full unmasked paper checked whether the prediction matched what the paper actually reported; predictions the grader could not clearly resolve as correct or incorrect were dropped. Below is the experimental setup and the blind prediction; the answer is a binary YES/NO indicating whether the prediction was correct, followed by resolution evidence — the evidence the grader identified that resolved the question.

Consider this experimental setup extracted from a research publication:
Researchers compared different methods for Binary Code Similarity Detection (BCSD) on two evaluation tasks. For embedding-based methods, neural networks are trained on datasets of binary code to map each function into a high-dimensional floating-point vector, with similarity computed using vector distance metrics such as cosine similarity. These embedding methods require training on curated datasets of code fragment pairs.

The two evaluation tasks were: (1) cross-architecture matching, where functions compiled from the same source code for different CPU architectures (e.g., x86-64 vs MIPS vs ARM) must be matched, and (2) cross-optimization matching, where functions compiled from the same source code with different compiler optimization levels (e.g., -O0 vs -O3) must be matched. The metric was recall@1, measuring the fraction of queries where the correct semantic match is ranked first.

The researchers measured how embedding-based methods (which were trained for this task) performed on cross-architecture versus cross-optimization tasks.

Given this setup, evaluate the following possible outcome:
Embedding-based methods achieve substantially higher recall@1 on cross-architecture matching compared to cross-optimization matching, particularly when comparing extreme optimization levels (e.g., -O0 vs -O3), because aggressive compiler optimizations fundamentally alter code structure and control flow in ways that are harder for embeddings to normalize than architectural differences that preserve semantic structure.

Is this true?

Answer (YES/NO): NO